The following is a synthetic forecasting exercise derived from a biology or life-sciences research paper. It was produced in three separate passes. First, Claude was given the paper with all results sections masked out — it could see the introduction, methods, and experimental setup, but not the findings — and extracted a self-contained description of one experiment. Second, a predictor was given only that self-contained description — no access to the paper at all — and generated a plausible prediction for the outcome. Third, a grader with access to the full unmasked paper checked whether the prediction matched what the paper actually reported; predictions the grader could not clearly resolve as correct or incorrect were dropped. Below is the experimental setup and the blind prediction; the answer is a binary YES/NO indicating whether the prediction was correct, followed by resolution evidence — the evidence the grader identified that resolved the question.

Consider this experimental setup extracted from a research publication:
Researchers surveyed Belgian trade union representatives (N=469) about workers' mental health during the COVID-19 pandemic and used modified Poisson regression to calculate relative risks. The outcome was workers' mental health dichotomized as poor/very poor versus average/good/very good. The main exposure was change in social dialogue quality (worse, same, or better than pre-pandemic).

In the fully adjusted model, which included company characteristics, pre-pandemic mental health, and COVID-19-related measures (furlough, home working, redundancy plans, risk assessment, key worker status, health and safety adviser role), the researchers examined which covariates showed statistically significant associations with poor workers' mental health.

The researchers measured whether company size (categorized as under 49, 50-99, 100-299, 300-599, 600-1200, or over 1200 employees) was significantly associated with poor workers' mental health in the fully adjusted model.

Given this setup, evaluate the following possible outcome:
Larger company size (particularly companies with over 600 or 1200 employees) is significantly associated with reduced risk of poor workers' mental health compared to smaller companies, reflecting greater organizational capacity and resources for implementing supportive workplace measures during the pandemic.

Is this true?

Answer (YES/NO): NO